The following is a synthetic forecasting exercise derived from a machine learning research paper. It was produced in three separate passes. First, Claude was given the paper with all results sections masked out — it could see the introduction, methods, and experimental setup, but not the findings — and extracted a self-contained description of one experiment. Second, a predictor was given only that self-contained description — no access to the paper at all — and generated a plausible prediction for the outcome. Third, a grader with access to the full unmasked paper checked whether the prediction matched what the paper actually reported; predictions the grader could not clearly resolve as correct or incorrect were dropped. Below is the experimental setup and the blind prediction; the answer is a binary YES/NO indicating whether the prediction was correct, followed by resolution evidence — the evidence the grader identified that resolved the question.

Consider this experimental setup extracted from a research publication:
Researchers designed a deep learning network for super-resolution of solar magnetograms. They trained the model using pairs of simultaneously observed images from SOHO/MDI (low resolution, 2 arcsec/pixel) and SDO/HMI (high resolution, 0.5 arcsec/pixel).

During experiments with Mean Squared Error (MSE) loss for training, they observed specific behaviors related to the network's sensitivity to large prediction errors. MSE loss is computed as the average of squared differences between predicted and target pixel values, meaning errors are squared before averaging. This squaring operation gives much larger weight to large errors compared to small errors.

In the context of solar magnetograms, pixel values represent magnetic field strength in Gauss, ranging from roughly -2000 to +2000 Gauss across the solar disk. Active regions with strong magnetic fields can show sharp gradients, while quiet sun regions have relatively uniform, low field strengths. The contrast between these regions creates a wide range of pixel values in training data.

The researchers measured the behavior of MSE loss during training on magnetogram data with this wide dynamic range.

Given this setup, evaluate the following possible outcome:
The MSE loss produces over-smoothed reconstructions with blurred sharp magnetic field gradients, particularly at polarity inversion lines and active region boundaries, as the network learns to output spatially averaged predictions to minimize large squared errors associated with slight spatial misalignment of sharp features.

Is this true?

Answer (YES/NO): NO